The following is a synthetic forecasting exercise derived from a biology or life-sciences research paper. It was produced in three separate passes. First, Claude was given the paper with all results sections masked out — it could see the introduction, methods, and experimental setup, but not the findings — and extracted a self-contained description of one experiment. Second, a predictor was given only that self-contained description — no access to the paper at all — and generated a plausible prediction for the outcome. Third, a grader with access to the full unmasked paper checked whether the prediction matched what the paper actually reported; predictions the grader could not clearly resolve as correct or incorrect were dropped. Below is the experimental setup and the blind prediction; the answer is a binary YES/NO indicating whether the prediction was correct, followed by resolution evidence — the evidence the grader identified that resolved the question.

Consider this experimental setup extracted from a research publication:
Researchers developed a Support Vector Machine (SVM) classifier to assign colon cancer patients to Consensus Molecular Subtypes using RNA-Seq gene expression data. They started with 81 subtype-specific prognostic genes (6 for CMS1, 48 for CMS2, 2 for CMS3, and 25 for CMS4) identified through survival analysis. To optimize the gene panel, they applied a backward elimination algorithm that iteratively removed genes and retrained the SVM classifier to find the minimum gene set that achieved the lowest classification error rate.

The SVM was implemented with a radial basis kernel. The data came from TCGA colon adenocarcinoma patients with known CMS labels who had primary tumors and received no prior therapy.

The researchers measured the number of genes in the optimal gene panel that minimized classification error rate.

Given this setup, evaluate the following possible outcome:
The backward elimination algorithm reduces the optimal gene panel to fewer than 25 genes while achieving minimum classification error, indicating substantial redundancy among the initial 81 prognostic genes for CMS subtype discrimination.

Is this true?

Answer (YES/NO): NO